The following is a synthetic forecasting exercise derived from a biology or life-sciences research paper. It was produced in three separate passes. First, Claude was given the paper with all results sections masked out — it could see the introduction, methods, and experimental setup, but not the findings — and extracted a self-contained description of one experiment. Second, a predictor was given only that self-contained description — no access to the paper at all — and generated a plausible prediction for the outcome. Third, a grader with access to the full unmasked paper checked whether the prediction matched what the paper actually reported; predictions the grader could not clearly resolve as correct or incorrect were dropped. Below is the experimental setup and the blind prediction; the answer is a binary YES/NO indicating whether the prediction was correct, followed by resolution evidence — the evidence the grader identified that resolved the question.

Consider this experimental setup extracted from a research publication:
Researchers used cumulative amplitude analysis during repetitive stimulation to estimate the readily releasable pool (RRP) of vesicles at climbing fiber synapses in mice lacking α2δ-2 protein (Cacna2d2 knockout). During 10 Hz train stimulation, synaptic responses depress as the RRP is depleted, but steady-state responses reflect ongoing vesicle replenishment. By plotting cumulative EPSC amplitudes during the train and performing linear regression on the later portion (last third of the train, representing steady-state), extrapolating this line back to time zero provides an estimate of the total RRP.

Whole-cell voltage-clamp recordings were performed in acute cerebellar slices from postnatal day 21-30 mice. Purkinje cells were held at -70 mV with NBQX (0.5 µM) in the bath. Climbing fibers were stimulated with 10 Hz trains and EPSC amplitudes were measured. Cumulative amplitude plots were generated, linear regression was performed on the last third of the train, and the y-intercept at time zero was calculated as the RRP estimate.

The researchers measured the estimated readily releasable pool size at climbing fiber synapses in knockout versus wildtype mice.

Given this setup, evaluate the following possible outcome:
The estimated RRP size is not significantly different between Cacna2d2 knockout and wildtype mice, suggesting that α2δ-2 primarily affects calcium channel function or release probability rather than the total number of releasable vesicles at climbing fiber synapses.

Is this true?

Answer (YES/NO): NO